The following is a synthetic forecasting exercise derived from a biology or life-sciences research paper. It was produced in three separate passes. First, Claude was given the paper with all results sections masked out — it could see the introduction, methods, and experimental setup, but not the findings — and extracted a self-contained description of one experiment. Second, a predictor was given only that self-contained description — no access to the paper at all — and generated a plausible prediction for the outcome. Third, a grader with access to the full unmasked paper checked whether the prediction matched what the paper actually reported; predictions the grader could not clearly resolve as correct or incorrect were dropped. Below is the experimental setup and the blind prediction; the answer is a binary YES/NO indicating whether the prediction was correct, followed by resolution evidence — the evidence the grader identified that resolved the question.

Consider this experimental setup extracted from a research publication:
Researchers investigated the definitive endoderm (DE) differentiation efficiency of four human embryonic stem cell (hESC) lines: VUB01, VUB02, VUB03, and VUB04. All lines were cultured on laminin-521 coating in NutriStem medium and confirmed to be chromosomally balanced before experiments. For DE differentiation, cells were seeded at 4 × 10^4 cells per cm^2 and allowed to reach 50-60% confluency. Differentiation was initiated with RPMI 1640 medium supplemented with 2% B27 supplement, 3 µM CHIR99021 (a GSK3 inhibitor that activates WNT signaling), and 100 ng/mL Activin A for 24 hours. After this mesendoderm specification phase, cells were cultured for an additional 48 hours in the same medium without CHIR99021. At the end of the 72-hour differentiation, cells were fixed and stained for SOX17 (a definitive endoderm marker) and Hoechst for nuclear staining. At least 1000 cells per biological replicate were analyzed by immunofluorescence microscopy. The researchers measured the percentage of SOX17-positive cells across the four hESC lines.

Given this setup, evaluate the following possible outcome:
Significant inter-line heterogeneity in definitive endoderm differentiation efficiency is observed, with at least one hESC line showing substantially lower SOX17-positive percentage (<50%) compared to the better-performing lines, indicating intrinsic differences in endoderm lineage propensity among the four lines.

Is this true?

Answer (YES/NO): YES